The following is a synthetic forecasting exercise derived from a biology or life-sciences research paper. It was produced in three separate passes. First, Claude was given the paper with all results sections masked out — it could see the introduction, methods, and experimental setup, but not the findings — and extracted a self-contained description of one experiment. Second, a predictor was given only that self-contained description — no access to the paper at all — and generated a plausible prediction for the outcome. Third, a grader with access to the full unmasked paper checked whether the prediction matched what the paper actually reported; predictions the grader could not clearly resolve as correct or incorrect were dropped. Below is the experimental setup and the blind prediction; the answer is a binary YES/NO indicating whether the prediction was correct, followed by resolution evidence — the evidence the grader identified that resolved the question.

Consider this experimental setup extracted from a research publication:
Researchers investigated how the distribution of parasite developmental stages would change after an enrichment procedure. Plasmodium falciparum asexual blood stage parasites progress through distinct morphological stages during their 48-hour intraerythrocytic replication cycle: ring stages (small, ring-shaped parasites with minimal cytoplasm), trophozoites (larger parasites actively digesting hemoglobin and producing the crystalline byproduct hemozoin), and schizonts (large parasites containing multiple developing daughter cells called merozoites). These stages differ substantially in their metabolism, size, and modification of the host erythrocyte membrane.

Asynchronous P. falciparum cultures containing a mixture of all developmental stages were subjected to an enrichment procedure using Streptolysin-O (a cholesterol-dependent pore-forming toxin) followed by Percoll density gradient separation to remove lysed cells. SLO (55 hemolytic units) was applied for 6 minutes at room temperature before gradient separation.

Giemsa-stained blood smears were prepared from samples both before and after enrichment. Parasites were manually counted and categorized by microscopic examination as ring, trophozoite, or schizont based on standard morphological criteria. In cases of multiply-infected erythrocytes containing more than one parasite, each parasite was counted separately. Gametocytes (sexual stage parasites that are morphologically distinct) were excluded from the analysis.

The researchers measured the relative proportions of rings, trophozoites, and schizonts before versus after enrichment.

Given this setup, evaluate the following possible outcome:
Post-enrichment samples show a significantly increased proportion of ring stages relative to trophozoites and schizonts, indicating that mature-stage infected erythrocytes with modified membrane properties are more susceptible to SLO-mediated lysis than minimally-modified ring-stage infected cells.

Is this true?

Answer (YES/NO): NO